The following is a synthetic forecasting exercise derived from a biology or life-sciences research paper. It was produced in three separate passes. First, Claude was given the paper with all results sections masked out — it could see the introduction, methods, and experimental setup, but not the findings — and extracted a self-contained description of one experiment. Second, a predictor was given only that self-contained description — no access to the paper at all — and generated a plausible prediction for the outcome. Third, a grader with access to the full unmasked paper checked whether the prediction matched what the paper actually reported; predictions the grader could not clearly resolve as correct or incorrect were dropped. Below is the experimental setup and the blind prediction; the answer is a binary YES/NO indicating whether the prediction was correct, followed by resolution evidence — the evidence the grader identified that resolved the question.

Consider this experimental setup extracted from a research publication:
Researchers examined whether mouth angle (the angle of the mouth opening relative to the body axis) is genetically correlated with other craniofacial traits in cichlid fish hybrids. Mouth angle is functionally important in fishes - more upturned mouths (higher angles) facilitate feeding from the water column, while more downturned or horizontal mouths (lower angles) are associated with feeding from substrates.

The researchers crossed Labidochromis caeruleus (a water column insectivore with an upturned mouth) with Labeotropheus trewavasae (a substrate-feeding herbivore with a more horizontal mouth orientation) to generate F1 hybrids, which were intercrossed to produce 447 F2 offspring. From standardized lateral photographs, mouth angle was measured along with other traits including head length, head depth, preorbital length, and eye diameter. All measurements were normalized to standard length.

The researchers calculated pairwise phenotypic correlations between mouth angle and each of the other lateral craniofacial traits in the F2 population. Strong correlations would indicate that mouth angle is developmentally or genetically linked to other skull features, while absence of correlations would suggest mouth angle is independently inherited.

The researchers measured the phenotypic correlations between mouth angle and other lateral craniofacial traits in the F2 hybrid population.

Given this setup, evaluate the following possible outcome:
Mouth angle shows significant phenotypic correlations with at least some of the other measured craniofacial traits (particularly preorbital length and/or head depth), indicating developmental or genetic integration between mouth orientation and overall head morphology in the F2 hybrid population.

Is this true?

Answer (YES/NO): NO